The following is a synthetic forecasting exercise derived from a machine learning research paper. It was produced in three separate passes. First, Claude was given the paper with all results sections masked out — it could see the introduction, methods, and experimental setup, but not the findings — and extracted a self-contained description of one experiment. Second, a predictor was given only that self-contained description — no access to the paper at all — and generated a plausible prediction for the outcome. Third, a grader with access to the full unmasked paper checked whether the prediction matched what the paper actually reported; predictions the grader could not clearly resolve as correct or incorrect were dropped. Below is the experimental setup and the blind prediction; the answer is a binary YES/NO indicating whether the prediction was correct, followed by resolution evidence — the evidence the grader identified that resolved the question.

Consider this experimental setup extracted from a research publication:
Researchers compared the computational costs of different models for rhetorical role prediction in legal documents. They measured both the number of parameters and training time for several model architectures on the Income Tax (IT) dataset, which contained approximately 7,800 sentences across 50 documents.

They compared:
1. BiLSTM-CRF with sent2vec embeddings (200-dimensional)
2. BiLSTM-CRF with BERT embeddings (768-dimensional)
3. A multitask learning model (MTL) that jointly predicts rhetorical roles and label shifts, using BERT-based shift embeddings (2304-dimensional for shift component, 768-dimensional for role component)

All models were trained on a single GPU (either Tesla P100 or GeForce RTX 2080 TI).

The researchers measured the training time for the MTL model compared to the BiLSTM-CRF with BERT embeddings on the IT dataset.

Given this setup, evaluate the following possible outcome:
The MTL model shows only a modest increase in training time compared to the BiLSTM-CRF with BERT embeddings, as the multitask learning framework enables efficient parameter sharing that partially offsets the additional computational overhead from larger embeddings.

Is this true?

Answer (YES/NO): NO